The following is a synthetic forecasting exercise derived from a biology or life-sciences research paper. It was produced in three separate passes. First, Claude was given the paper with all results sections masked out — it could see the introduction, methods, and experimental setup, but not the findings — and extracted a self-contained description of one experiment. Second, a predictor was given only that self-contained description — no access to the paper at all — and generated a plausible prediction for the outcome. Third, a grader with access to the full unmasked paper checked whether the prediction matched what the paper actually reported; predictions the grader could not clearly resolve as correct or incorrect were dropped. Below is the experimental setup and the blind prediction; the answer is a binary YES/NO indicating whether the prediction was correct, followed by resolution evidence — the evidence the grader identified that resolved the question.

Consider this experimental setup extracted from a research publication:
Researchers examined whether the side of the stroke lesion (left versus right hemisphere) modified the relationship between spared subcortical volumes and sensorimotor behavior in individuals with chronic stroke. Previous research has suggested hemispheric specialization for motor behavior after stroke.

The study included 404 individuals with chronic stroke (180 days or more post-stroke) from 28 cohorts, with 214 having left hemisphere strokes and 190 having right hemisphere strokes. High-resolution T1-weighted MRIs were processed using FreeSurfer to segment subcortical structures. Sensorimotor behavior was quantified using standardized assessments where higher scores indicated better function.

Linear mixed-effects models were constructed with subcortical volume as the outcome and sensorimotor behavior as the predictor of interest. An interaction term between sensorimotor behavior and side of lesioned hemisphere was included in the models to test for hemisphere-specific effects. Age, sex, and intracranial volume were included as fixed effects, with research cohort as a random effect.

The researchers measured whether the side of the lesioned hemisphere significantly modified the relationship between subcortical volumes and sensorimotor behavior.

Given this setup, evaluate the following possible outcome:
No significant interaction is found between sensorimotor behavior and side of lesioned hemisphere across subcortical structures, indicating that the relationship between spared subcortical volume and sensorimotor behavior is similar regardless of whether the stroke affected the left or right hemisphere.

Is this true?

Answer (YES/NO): YES